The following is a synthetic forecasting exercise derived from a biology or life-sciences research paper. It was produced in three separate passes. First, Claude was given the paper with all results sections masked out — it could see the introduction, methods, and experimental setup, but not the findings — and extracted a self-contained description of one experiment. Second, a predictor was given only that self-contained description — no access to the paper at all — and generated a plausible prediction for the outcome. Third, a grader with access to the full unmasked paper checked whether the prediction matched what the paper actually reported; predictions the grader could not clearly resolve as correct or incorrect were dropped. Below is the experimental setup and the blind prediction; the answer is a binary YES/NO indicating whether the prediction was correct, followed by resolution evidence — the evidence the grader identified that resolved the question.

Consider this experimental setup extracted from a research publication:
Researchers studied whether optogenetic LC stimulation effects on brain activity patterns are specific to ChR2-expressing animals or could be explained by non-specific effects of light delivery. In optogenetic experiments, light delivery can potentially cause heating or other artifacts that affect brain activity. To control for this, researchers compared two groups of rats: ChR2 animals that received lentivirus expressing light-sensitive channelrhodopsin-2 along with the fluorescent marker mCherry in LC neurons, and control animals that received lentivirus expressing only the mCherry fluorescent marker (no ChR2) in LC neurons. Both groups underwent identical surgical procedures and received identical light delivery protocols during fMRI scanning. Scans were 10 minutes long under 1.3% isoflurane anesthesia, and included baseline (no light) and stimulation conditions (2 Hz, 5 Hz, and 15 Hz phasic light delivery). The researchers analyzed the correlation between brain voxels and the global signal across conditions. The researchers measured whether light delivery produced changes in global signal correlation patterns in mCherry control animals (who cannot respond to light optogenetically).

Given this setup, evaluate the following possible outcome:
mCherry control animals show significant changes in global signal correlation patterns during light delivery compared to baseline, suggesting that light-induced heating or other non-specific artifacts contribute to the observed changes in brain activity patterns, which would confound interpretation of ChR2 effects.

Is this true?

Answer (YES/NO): NO